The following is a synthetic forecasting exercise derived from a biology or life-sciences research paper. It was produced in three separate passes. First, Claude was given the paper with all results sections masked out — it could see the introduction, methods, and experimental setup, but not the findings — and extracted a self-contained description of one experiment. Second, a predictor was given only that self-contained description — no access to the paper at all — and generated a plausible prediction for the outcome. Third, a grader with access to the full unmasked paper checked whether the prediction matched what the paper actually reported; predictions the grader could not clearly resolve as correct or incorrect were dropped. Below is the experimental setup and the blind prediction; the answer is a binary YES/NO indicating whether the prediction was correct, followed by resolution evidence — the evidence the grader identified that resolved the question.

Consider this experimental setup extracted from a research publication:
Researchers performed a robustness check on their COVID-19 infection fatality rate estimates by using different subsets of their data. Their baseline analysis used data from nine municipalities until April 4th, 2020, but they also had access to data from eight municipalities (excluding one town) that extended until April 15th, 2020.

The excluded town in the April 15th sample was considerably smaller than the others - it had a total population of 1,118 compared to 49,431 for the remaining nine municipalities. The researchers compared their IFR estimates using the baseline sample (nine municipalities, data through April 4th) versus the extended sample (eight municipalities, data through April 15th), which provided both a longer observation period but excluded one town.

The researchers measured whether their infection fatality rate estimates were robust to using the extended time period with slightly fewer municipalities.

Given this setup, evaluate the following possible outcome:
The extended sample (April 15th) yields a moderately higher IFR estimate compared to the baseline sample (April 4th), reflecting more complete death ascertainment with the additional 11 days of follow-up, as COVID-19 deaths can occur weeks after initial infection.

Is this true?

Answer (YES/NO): NO